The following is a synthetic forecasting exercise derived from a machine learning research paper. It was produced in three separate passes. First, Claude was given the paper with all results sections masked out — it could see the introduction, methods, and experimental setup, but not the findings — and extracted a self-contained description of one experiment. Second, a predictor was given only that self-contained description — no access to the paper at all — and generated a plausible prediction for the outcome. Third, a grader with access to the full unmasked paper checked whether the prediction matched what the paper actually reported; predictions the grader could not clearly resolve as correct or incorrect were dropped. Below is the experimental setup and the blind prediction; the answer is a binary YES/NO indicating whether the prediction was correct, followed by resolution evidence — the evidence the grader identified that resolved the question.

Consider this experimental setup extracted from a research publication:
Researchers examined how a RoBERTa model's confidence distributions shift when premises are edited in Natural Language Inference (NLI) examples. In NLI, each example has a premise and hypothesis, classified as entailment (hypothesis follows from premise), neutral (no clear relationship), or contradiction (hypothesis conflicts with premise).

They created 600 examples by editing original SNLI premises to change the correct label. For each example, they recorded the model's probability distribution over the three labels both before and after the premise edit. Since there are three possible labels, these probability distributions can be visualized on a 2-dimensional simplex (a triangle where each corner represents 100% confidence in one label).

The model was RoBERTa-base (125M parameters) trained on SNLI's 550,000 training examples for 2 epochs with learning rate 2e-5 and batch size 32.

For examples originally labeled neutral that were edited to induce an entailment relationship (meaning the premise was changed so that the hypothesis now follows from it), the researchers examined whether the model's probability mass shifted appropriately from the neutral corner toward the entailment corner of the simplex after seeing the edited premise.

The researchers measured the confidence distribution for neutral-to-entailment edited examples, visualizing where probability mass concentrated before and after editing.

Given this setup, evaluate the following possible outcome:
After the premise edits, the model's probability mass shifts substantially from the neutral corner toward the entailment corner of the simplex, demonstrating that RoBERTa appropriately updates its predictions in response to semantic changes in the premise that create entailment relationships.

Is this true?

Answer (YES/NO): NO